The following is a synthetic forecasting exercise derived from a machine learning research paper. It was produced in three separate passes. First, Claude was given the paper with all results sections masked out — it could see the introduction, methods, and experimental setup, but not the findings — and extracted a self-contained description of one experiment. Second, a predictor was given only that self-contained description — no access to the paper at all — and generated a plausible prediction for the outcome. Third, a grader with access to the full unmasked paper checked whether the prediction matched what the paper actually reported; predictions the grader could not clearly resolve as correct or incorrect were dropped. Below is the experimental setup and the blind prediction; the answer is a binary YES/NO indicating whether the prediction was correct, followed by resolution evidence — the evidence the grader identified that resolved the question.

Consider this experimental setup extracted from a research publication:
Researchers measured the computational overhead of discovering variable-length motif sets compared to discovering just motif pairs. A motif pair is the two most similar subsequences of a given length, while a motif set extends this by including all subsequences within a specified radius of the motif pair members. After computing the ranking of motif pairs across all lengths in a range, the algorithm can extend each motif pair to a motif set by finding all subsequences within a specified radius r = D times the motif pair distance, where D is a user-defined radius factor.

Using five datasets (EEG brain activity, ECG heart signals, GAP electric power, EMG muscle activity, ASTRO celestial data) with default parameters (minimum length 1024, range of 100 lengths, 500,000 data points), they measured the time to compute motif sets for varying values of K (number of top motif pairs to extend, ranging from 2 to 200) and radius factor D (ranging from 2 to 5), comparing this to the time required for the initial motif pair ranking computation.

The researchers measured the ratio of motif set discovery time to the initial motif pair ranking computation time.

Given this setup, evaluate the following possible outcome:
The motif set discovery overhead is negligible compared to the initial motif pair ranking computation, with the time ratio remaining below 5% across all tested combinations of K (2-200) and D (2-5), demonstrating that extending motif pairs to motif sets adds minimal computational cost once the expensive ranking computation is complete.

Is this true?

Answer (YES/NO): YES